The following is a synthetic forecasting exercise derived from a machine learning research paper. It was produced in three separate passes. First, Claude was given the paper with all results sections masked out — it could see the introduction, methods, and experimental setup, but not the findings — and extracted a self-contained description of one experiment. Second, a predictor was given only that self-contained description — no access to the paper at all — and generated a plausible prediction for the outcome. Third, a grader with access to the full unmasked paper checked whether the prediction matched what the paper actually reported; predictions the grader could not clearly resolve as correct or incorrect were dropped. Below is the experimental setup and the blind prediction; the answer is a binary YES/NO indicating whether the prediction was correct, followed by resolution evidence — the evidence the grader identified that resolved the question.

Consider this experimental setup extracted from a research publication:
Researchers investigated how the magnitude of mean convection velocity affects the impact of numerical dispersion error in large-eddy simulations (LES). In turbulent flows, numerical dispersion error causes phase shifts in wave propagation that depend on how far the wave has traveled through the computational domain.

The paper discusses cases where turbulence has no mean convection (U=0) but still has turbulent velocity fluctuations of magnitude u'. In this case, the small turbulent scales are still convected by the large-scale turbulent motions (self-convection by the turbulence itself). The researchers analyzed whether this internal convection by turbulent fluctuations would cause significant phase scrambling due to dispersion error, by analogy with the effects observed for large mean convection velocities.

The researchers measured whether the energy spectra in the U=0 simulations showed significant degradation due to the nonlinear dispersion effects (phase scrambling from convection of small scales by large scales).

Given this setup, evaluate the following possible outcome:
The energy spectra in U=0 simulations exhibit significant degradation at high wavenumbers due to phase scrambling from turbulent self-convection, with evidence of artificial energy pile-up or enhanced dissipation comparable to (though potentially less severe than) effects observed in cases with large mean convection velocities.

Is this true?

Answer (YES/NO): NO